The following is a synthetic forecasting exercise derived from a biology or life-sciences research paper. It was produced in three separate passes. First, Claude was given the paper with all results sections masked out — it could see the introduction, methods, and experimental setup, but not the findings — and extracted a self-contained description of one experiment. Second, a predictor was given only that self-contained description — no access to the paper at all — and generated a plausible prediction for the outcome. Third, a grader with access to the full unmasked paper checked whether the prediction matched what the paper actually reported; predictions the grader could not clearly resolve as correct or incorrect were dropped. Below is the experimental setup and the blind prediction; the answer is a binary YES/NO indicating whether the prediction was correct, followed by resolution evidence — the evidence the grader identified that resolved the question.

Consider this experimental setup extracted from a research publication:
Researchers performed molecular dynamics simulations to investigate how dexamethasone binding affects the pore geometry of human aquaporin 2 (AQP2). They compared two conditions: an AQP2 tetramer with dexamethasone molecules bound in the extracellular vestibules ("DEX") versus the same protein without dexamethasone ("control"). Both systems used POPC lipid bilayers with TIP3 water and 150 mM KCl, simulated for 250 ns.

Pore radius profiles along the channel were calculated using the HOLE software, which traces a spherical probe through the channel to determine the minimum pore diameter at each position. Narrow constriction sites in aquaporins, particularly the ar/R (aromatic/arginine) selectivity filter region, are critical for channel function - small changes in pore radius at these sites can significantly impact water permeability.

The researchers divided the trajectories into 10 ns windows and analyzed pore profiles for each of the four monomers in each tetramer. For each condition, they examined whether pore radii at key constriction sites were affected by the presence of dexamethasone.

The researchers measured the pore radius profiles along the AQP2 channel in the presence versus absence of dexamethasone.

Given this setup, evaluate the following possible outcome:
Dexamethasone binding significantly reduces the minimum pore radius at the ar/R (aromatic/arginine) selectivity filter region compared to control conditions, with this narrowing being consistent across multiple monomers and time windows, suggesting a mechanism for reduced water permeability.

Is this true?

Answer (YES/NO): NO